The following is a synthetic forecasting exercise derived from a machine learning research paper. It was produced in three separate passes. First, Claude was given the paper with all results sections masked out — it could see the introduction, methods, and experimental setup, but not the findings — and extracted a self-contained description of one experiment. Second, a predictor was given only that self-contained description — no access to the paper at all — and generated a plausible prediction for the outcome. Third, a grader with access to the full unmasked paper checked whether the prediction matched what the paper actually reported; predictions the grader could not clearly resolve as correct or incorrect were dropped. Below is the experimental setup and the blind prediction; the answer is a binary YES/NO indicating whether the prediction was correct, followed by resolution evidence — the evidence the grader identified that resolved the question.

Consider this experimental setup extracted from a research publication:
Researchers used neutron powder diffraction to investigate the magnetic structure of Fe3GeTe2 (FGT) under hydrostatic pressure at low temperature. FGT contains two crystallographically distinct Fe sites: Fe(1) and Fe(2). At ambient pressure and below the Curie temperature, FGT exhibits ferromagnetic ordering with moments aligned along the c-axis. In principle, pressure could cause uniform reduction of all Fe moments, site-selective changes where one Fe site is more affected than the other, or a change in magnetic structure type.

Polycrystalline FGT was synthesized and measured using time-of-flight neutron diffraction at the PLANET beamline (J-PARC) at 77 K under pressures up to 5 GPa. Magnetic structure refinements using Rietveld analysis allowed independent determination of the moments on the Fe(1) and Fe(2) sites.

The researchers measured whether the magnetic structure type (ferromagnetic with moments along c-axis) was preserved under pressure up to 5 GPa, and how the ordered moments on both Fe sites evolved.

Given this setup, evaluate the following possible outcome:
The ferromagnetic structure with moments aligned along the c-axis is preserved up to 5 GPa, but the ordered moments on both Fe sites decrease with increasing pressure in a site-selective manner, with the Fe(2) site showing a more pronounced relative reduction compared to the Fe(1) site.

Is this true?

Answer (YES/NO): NO